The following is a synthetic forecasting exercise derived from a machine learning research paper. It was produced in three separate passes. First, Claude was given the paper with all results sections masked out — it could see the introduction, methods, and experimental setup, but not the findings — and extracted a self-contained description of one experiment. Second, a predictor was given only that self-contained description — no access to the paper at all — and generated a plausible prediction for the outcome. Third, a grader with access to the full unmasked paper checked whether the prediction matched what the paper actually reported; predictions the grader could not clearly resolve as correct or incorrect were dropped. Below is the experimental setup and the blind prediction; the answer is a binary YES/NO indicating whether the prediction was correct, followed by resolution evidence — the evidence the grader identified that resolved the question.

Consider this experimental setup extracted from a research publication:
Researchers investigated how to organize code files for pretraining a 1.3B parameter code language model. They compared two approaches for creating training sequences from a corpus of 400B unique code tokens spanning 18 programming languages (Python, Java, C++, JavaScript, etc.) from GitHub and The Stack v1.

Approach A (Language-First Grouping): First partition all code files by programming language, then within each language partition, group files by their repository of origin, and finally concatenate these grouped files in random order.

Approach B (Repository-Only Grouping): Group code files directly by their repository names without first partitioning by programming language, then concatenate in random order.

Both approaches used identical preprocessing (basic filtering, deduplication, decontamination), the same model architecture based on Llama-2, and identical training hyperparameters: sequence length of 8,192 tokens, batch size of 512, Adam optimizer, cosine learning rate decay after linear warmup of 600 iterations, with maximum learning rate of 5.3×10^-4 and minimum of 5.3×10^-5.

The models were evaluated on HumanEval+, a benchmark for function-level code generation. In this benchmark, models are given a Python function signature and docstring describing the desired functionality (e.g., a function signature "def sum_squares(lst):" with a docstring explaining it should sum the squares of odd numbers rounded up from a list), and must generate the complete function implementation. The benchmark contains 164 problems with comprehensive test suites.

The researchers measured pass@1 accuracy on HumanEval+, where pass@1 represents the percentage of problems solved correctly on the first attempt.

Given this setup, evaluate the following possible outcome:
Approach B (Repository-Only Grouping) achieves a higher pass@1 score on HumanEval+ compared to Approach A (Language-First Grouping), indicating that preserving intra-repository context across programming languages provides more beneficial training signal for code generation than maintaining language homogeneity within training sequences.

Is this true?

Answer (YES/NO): NO